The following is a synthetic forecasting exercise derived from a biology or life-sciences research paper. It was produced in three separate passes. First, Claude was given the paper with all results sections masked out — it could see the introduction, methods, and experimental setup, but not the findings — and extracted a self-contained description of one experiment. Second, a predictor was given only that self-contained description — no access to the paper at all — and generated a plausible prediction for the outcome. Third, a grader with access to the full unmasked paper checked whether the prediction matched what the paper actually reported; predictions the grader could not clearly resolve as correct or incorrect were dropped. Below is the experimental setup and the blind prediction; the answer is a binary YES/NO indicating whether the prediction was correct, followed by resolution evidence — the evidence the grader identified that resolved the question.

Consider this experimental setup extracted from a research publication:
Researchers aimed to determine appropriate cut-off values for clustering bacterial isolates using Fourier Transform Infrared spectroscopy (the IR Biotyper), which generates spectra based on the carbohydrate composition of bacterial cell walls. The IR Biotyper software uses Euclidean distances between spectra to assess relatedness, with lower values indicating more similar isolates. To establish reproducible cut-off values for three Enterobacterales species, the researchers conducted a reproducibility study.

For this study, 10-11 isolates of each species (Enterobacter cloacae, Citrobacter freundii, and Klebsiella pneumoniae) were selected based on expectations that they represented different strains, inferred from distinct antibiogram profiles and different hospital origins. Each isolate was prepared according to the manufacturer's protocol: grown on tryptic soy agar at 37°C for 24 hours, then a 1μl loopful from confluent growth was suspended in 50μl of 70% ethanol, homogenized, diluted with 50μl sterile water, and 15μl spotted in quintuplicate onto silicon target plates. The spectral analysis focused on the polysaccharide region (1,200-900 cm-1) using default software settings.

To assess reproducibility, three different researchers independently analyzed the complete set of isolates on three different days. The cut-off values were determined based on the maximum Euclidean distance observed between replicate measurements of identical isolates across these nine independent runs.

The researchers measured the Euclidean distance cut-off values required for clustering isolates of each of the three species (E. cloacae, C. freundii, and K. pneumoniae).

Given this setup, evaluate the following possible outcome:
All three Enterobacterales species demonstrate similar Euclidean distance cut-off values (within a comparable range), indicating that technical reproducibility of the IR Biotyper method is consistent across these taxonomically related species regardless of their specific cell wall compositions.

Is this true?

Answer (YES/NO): NO